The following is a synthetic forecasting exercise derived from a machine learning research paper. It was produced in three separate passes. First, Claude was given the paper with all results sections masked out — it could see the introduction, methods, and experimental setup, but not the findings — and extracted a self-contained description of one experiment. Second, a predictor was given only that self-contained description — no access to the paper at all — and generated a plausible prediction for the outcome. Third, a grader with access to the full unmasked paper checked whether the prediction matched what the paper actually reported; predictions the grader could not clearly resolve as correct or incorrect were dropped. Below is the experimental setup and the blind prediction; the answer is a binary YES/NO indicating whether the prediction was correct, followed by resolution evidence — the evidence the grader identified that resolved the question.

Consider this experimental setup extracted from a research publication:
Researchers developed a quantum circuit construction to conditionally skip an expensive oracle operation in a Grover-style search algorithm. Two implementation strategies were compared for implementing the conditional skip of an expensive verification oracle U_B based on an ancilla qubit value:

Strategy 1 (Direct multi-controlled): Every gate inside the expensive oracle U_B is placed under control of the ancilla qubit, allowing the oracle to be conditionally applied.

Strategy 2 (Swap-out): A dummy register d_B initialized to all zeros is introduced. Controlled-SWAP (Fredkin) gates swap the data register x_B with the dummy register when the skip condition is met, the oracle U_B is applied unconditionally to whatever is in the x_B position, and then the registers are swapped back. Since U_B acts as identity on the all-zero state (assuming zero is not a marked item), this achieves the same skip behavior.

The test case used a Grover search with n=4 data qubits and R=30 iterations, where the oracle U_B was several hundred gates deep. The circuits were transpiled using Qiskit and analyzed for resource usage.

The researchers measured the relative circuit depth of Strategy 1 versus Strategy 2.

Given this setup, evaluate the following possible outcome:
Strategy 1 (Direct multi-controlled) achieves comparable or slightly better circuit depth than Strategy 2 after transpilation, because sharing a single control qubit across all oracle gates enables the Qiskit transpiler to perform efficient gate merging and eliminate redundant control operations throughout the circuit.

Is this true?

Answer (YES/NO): NO